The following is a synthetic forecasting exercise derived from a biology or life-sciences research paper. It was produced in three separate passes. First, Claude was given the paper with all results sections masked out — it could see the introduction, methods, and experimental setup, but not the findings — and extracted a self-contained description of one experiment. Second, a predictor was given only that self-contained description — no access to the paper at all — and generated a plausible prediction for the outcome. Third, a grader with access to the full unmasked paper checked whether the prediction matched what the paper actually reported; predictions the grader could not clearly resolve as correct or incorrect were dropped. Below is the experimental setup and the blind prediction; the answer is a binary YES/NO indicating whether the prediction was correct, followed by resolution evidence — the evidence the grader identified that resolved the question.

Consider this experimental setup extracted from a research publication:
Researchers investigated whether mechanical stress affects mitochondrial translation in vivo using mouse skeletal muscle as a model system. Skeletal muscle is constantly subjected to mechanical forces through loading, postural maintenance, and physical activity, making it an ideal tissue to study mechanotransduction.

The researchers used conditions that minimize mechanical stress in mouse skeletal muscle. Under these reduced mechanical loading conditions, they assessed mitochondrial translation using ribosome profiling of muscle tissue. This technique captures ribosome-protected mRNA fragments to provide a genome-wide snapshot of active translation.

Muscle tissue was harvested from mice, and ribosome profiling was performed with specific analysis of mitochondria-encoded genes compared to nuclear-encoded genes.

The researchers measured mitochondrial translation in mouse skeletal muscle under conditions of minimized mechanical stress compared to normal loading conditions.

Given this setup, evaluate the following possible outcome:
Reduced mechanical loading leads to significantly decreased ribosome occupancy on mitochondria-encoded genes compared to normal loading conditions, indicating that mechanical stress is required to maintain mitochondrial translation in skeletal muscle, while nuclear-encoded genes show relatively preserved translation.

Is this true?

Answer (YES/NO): YES